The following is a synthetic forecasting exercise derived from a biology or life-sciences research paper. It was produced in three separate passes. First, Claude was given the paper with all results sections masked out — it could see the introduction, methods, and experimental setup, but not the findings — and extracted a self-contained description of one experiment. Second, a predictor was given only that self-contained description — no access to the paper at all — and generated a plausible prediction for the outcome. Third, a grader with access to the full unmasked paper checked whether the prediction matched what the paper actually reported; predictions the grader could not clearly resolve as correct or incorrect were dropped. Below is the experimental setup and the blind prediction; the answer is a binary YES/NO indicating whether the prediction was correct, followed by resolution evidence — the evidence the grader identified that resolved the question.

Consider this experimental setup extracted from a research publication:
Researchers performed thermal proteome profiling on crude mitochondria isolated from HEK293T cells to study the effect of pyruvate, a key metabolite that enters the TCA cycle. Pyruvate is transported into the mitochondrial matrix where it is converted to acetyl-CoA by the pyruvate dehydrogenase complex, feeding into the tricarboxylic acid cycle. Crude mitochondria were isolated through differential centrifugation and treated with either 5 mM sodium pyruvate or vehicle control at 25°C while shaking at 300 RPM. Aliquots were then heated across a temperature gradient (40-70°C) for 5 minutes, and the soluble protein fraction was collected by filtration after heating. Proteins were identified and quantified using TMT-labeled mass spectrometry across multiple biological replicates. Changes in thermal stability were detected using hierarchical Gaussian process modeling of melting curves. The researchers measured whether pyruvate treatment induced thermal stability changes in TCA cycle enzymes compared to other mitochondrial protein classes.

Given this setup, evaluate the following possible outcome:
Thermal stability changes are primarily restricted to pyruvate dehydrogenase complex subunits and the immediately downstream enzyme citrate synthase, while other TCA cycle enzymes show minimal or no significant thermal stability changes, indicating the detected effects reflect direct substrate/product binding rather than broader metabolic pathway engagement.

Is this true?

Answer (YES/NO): NO